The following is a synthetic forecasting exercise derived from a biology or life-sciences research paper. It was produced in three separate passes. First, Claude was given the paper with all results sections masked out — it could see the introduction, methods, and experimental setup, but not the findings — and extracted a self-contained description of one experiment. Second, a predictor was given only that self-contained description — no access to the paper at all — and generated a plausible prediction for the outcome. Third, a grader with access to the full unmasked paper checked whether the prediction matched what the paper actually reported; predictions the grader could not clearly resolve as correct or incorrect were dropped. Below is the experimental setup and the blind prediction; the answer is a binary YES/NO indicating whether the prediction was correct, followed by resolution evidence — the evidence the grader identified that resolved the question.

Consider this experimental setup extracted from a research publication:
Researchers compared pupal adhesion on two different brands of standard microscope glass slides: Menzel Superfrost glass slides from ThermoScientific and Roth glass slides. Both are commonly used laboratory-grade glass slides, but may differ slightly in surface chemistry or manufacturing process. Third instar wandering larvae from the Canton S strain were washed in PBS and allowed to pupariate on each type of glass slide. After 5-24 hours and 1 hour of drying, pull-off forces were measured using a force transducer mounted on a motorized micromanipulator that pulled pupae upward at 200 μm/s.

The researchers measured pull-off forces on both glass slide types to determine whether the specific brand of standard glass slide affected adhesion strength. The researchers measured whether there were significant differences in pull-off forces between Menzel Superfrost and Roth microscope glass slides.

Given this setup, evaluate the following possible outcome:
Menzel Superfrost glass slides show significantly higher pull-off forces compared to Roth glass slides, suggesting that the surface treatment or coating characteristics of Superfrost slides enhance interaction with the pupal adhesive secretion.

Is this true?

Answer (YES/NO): NO